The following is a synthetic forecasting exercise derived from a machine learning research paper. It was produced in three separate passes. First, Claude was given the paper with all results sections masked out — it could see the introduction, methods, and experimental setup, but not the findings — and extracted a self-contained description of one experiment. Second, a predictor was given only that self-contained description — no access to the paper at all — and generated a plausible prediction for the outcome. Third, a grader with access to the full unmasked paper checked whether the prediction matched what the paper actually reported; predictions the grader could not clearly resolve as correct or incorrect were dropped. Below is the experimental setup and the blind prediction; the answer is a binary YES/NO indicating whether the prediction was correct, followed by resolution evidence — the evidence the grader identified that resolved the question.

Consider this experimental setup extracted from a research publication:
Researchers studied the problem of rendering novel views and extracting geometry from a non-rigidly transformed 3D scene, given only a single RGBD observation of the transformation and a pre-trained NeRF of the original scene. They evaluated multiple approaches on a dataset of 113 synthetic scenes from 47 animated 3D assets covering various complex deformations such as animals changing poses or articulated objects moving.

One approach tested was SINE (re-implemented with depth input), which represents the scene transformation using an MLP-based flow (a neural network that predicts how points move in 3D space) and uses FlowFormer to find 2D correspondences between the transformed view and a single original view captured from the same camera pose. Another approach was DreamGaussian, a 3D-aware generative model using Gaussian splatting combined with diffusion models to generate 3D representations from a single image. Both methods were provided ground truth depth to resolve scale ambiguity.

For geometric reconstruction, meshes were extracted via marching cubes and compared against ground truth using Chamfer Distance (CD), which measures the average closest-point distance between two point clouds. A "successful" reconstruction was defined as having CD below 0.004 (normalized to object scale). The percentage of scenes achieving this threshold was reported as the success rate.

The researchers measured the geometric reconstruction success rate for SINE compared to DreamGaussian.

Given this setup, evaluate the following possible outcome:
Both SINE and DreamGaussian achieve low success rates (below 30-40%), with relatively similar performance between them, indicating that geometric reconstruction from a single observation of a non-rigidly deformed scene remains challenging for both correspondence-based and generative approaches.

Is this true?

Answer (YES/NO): NO